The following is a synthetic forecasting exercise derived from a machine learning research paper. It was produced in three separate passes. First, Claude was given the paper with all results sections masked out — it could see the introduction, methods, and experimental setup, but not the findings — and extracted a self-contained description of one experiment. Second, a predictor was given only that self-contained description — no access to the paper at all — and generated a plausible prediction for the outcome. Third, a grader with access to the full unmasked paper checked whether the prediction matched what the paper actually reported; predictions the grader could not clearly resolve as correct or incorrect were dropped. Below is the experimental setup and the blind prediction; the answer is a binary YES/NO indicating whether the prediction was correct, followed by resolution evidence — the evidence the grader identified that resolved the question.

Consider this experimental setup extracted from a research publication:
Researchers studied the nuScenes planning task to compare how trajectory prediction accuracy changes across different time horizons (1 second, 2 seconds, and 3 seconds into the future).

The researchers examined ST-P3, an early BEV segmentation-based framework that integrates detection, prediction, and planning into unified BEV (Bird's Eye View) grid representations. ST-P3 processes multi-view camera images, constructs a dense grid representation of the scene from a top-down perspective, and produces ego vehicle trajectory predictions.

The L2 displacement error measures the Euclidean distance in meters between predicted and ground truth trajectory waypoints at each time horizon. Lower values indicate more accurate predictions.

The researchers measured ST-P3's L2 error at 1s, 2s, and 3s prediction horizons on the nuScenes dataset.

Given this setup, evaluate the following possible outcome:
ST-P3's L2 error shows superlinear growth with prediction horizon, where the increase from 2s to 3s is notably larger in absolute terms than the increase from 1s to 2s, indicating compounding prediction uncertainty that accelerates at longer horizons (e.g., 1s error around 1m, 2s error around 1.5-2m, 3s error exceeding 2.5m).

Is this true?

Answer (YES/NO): NO